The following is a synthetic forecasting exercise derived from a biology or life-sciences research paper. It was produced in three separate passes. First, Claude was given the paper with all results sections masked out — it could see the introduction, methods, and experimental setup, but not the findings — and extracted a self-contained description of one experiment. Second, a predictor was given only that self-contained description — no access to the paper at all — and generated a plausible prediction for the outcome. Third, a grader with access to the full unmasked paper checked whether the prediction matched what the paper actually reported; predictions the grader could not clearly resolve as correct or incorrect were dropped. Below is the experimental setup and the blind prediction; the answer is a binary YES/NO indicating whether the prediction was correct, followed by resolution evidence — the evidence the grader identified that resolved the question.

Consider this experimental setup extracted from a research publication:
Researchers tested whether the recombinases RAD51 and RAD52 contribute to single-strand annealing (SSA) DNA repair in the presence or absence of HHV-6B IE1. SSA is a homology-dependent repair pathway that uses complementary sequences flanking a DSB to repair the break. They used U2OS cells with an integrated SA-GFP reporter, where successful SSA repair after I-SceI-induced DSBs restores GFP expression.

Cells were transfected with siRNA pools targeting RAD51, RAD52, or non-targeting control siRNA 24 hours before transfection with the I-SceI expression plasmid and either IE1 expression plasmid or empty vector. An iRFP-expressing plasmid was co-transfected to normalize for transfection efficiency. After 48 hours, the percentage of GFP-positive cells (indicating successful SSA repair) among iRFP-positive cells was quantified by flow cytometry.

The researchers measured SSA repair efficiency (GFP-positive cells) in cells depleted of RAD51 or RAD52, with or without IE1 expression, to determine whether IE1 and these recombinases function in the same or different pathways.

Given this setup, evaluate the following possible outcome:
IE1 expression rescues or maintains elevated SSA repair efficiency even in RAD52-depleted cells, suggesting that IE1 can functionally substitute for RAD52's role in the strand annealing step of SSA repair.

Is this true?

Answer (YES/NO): NO